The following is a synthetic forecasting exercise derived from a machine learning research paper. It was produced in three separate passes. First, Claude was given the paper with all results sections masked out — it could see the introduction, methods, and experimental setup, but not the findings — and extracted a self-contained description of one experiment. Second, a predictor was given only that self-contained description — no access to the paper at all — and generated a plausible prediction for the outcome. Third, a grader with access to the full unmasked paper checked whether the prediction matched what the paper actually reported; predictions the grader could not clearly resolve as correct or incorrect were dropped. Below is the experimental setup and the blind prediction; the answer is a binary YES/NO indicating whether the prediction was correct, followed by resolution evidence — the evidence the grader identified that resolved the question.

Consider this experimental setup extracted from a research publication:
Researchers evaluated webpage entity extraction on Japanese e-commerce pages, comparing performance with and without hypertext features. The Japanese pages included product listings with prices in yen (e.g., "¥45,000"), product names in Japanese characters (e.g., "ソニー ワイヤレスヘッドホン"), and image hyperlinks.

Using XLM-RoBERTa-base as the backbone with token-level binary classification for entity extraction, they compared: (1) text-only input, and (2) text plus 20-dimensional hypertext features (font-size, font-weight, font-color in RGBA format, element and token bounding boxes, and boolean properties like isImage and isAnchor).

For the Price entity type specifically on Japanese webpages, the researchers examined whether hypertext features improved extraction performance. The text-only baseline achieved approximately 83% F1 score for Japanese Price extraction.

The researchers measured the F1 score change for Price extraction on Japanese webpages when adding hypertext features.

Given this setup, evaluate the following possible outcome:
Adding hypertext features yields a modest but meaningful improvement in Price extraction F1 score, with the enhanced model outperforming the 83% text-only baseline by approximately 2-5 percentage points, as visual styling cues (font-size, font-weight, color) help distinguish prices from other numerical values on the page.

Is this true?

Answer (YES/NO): NO